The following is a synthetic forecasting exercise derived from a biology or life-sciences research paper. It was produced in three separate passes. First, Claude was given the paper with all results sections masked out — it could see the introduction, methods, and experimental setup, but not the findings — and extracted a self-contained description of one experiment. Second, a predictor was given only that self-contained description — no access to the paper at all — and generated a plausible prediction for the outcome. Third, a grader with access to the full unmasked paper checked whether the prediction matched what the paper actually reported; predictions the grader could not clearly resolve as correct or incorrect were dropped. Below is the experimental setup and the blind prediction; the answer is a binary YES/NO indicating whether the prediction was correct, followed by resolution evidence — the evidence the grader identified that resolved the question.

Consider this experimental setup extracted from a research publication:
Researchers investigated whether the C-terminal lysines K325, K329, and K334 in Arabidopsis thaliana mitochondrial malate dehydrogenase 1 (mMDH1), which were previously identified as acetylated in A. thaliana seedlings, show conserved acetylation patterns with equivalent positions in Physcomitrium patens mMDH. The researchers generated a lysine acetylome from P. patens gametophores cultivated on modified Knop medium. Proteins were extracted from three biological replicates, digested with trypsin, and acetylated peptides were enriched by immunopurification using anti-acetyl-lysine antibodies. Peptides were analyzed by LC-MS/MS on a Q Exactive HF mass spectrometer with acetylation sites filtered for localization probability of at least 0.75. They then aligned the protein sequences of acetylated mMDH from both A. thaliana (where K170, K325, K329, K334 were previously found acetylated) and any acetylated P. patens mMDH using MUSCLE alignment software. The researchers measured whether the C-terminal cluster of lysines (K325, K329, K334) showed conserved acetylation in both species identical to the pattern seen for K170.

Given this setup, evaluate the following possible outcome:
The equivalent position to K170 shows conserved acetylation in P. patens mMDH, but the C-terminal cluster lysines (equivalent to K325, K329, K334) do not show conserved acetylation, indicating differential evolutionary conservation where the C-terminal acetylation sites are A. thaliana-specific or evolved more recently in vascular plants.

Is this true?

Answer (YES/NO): NO